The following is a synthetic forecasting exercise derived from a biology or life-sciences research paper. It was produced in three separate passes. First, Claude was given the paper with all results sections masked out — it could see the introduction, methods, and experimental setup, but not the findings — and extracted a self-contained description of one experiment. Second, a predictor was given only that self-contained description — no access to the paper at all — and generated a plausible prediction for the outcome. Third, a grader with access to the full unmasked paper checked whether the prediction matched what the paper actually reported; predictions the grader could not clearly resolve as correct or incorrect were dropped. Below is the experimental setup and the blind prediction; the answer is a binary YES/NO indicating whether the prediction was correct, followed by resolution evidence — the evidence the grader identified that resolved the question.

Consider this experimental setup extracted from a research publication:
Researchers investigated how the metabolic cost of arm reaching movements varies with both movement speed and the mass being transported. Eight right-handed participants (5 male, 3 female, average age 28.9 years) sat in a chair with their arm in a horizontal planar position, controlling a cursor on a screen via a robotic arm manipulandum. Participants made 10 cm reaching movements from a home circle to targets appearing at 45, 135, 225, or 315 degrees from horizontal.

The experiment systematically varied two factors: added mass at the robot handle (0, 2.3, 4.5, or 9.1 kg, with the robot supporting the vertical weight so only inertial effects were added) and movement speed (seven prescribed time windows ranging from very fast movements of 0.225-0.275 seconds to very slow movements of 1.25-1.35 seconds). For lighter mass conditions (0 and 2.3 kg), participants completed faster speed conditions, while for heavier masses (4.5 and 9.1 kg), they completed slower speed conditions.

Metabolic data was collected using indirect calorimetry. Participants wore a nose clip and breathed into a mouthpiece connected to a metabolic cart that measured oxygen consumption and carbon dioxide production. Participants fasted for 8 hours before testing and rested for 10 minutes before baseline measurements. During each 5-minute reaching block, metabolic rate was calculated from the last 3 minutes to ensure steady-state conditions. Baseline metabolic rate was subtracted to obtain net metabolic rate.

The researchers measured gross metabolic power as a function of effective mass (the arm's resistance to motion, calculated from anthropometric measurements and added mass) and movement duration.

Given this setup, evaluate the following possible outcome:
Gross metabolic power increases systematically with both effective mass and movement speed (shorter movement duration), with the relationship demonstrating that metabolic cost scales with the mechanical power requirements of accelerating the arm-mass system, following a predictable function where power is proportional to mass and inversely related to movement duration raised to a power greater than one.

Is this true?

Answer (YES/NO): NO